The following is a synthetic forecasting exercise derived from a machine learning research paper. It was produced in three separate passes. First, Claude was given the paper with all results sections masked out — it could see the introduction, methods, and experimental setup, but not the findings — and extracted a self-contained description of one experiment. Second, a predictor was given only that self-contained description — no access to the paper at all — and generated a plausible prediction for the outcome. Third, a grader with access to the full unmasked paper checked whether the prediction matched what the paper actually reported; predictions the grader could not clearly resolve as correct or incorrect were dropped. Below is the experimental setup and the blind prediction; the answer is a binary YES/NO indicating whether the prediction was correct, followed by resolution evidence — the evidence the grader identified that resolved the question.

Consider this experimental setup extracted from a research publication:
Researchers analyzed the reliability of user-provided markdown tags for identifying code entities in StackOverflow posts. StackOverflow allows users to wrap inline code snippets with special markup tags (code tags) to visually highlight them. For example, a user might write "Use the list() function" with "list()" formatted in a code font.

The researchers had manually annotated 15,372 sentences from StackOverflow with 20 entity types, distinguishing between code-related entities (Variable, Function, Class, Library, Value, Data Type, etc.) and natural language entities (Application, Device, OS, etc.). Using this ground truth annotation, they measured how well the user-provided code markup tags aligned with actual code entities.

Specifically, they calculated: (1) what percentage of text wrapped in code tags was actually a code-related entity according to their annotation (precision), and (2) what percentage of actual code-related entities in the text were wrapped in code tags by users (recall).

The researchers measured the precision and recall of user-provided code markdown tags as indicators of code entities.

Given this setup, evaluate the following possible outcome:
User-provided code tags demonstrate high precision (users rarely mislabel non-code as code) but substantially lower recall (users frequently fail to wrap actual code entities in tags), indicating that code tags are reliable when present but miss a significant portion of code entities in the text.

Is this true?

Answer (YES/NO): NO